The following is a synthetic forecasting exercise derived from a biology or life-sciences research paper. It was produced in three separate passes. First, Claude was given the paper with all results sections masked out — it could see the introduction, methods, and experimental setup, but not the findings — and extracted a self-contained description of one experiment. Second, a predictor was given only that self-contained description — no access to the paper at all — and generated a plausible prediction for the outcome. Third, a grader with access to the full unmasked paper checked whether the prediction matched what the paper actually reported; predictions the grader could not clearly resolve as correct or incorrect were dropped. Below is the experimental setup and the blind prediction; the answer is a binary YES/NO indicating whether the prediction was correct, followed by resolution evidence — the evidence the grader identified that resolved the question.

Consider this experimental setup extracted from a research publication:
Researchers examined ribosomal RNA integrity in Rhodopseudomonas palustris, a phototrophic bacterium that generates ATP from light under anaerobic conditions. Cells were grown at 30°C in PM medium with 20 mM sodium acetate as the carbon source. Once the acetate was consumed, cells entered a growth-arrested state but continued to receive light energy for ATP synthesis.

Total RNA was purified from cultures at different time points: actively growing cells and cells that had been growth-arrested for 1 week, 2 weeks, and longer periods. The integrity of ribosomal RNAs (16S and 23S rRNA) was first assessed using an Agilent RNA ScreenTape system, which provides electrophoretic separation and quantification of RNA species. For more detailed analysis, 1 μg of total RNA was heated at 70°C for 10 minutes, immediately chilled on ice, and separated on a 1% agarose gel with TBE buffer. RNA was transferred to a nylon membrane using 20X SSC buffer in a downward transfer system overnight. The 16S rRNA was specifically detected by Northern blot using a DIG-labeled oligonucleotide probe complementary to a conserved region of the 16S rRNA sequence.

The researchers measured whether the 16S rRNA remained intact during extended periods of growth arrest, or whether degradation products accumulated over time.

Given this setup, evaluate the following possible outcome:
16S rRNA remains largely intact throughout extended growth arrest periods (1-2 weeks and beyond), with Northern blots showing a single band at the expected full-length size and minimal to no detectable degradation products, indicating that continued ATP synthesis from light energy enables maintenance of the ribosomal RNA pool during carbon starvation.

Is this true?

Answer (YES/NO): YES